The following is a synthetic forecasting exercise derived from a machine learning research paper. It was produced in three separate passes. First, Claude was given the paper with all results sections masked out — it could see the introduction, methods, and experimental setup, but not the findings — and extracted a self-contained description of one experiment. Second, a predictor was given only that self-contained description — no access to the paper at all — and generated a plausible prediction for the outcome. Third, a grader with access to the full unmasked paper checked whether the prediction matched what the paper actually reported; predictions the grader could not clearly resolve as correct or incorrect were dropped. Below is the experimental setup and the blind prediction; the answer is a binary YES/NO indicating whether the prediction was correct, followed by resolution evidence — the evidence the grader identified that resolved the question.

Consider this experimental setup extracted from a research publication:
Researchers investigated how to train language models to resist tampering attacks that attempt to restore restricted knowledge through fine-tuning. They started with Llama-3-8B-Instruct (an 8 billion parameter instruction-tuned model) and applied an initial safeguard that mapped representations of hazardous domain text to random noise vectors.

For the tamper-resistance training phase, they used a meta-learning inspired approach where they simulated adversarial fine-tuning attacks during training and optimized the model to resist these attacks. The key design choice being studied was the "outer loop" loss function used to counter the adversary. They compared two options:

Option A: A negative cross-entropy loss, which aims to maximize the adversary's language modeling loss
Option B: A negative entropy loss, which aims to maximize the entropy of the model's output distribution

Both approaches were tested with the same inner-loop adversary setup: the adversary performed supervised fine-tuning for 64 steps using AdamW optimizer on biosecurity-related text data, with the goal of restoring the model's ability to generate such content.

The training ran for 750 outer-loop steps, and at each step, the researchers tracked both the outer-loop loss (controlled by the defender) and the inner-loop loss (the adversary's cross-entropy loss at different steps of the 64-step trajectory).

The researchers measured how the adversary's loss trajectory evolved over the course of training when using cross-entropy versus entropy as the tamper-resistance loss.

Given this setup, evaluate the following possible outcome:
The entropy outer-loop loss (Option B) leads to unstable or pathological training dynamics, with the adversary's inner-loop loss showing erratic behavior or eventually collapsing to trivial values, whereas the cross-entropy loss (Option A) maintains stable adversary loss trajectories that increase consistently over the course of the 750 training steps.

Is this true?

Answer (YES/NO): NO